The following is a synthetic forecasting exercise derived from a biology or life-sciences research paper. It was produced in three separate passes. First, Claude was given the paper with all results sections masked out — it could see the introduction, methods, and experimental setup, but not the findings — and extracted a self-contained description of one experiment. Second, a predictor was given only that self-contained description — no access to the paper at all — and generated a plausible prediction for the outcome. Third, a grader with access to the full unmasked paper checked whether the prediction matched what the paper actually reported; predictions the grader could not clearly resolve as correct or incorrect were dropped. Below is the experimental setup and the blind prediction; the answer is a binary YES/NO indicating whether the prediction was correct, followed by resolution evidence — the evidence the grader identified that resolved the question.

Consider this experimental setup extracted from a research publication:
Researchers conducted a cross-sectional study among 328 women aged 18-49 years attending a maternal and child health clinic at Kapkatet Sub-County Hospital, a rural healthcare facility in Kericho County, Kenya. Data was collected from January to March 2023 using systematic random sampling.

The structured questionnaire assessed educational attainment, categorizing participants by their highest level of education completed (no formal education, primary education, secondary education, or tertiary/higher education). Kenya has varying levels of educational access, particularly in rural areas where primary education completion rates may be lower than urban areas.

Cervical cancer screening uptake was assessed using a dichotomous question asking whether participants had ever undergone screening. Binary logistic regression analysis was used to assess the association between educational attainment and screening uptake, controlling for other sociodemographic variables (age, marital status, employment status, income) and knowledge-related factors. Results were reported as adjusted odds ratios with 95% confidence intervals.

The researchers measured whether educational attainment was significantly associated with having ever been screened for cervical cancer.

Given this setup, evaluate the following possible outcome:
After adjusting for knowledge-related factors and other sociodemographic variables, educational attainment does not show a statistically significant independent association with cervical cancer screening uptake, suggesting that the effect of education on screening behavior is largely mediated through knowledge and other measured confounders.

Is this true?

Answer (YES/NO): NO